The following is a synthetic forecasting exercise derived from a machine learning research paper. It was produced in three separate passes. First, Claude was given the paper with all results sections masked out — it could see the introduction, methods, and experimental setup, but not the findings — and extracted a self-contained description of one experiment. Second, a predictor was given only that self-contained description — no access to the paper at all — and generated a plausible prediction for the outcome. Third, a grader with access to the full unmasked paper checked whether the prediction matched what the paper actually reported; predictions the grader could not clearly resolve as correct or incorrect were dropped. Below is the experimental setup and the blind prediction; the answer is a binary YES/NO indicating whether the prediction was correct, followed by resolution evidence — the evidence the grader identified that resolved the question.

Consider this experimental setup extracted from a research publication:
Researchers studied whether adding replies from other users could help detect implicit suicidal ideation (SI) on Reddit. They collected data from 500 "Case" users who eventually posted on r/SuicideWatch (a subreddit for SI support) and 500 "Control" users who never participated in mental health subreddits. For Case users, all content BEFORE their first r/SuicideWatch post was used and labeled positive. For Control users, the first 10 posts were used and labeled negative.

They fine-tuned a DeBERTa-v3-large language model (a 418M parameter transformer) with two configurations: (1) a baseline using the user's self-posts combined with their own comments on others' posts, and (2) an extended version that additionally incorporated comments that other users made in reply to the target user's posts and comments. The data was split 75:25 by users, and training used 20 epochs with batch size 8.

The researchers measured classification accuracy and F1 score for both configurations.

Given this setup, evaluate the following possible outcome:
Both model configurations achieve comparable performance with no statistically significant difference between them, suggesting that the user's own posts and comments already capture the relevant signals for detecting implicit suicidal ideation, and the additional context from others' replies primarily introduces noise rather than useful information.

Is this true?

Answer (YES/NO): NO